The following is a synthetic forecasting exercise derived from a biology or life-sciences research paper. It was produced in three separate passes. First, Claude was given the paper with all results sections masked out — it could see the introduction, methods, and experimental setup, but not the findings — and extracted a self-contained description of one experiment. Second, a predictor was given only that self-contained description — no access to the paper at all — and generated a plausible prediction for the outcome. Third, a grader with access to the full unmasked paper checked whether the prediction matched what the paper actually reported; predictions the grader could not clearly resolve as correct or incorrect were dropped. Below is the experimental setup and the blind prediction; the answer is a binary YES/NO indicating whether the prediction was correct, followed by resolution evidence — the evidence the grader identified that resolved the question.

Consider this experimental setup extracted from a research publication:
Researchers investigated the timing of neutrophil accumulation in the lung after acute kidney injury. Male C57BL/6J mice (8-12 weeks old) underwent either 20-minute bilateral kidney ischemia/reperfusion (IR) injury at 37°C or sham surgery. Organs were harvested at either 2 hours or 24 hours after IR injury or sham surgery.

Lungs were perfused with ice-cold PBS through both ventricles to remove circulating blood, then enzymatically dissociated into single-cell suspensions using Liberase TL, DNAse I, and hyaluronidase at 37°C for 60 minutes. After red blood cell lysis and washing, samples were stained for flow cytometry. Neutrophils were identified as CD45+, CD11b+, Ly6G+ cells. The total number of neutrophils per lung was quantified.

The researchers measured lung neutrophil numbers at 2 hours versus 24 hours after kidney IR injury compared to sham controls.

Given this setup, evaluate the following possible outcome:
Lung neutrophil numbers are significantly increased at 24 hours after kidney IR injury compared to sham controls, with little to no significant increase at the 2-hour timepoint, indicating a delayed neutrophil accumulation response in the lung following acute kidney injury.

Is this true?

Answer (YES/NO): NO